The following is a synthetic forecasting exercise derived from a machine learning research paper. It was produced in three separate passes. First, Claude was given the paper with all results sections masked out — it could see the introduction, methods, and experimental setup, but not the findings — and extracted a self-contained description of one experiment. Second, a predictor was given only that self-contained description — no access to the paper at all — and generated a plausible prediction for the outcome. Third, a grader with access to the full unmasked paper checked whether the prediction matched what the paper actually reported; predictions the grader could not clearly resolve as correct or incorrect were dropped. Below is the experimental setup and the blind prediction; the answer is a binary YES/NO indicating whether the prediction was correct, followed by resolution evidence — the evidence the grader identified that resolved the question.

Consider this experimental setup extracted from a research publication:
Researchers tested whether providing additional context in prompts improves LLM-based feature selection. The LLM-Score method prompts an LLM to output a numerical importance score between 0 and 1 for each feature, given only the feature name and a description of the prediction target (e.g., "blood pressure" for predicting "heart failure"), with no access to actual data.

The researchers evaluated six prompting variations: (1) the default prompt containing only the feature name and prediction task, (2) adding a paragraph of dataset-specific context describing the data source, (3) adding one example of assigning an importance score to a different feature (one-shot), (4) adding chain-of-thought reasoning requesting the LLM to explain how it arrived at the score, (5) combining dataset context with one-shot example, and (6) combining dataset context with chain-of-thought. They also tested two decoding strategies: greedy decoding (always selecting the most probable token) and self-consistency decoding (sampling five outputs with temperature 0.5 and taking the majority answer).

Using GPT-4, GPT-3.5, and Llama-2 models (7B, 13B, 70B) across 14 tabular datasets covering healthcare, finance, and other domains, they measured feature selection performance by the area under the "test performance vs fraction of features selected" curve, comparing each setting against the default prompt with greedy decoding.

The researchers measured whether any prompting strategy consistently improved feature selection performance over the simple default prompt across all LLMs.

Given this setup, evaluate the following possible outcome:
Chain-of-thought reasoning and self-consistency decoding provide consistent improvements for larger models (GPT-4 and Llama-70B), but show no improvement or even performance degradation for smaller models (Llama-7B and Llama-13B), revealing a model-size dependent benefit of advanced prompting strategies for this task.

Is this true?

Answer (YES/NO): NO